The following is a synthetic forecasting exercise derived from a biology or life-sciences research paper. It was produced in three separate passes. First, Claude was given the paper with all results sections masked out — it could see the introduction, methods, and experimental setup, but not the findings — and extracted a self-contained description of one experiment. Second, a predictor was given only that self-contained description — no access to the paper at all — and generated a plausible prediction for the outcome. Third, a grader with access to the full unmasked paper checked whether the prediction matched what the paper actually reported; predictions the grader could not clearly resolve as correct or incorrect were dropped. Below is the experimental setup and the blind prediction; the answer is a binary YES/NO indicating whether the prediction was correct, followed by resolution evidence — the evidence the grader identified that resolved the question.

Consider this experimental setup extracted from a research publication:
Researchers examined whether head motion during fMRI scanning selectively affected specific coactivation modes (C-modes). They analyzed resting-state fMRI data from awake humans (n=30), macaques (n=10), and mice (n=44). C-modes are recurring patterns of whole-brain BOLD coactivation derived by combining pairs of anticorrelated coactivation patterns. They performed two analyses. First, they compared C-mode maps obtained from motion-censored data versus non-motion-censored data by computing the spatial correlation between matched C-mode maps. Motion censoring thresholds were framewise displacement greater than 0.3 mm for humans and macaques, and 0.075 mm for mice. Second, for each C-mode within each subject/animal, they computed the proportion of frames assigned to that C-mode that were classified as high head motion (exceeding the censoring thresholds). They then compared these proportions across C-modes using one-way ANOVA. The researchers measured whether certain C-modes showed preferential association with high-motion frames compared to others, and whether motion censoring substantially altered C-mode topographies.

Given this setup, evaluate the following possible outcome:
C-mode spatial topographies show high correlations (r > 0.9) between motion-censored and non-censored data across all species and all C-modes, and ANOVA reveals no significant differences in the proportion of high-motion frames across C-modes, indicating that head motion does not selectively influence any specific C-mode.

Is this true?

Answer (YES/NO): YES